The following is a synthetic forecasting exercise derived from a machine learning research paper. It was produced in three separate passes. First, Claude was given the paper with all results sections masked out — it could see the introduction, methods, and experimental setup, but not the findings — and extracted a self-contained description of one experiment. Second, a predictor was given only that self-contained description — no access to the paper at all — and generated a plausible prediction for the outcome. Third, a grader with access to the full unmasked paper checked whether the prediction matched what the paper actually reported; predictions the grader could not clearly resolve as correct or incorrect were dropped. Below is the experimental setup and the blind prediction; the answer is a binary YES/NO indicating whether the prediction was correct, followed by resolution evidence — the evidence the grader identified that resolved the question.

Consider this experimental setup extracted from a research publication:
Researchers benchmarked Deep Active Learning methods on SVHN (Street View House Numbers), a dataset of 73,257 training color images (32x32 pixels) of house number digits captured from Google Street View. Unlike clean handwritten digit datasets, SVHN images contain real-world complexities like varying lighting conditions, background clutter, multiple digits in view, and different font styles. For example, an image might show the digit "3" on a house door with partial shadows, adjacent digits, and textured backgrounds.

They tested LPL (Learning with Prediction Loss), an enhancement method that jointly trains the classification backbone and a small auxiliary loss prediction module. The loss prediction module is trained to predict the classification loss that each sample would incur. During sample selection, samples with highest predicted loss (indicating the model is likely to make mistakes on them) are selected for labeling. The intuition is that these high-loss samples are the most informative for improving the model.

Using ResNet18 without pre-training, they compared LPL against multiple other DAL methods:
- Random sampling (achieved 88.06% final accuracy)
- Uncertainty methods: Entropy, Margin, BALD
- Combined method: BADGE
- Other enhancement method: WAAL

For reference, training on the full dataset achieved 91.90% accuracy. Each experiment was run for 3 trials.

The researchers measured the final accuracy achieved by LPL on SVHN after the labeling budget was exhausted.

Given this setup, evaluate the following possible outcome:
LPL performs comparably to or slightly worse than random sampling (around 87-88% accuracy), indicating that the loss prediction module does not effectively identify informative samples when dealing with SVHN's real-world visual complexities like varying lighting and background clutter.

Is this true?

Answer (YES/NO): NO